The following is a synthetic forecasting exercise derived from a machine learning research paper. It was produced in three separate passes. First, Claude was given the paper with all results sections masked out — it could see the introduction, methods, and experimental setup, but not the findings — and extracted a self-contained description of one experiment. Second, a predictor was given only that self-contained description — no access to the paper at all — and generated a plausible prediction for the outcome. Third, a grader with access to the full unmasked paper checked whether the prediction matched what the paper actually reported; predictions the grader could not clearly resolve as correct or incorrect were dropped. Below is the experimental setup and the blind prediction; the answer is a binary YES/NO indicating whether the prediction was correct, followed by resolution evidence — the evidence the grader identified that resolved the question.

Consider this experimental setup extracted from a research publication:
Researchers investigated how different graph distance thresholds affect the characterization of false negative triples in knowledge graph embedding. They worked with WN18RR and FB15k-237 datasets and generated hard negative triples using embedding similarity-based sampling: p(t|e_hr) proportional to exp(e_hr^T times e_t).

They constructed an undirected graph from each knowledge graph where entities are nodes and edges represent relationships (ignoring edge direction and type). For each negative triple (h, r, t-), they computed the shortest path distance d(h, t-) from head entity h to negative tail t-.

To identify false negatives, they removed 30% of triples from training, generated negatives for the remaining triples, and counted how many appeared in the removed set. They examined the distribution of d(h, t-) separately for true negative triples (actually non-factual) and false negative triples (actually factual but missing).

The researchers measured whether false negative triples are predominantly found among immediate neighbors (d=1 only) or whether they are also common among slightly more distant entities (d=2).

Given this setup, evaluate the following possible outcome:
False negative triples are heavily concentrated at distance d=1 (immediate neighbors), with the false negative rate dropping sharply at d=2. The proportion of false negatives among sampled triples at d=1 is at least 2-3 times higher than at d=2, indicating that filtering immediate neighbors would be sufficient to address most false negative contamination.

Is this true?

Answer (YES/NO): NO